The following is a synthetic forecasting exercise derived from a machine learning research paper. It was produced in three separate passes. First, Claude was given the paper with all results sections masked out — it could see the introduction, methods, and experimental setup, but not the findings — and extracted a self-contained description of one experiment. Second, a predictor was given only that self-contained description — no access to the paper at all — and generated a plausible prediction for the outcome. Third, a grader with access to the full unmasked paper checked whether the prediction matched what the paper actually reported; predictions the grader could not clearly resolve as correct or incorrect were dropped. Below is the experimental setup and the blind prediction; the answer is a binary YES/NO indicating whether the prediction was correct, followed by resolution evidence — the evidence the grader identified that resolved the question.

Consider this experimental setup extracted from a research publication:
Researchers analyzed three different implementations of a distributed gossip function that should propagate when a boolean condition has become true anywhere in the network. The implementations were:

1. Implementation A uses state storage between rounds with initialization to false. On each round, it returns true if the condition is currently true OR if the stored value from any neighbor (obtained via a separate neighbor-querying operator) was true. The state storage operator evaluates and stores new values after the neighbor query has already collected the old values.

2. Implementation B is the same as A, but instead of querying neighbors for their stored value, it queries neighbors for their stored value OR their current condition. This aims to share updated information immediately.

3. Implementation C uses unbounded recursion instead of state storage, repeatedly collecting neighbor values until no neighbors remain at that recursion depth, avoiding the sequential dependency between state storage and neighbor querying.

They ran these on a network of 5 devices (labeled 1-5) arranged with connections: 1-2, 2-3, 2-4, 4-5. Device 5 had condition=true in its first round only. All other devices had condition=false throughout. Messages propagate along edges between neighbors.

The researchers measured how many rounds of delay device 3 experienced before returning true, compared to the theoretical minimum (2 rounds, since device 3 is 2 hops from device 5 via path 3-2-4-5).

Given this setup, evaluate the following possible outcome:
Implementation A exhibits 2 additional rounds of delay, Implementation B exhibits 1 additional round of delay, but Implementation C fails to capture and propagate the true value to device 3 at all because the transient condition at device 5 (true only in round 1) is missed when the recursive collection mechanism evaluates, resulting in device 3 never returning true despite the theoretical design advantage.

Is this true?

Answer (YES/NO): NO